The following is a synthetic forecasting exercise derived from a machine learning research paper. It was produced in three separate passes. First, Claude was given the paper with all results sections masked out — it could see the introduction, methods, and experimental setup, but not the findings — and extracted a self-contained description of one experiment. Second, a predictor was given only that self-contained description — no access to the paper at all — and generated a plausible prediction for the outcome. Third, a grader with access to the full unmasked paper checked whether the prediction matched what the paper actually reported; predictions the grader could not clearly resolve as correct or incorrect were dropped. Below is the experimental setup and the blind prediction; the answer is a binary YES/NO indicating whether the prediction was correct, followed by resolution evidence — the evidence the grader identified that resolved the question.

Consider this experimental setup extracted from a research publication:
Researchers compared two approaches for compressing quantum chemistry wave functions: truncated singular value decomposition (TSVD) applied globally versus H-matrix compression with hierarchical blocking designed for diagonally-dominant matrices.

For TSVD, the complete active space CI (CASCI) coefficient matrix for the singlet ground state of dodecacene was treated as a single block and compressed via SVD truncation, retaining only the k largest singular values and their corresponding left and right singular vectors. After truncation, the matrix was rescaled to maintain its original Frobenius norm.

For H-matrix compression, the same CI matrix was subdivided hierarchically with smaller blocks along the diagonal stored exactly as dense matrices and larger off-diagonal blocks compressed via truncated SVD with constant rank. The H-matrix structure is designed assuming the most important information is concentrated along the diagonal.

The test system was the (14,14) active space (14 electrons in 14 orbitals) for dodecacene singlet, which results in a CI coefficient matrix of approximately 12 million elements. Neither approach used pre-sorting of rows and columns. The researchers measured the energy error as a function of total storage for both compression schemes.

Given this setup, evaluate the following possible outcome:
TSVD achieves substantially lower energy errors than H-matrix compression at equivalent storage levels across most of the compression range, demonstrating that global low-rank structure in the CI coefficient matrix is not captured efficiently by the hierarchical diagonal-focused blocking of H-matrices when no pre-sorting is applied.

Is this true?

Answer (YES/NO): YES